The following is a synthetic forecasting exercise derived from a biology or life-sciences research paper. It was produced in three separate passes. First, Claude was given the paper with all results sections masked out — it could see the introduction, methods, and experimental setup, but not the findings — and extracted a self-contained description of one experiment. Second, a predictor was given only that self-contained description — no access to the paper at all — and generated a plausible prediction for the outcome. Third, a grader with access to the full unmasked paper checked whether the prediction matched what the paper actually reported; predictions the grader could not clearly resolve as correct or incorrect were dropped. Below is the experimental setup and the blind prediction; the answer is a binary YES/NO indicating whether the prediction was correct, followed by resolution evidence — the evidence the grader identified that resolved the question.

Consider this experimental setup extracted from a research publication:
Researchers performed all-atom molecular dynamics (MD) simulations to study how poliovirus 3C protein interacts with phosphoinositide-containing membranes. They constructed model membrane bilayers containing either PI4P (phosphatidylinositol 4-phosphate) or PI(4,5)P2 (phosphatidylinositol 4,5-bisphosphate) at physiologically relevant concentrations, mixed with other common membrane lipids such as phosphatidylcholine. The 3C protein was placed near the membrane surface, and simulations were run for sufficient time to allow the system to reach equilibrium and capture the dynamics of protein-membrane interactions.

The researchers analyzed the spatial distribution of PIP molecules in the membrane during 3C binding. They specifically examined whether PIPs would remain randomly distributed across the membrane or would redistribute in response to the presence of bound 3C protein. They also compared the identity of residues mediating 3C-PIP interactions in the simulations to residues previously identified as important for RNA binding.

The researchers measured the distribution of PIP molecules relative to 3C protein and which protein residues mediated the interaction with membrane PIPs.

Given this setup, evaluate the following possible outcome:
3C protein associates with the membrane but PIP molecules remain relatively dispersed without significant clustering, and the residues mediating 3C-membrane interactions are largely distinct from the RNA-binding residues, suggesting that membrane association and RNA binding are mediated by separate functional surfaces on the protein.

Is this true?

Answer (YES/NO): NO